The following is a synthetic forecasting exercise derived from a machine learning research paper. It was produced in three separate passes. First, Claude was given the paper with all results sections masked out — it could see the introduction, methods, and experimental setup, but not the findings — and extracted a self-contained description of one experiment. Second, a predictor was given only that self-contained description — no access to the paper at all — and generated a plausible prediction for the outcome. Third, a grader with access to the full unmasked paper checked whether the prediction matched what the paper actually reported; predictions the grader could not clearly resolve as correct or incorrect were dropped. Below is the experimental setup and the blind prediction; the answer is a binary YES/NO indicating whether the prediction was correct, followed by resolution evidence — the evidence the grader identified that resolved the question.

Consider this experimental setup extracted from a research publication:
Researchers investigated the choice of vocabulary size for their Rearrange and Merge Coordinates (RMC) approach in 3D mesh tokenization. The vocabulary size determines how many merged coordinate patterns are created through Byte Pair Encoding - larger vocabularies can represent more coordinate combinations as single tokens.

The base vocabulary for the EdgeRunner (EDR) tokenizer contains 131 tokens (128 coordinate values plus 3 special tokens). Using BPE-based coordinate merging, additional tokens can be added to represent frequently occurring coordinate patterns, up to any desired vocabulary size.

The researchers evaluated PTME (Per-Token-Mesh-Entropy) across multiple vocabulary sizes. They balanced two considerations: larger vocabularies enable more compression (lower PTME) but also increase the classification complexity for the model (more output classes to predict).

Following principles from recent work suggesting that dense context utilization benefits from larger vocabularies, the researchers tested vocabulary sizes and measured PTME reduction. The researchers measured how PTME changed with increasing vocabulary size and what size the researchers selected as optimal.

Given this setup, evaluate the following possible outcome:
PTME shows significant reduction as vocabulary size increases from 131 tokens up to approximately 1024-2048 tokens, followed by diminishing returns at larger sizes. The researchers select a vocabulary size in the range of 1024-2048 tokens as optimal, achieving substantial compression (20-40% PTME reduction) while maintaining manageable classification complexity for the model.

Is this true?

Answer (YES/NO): NO